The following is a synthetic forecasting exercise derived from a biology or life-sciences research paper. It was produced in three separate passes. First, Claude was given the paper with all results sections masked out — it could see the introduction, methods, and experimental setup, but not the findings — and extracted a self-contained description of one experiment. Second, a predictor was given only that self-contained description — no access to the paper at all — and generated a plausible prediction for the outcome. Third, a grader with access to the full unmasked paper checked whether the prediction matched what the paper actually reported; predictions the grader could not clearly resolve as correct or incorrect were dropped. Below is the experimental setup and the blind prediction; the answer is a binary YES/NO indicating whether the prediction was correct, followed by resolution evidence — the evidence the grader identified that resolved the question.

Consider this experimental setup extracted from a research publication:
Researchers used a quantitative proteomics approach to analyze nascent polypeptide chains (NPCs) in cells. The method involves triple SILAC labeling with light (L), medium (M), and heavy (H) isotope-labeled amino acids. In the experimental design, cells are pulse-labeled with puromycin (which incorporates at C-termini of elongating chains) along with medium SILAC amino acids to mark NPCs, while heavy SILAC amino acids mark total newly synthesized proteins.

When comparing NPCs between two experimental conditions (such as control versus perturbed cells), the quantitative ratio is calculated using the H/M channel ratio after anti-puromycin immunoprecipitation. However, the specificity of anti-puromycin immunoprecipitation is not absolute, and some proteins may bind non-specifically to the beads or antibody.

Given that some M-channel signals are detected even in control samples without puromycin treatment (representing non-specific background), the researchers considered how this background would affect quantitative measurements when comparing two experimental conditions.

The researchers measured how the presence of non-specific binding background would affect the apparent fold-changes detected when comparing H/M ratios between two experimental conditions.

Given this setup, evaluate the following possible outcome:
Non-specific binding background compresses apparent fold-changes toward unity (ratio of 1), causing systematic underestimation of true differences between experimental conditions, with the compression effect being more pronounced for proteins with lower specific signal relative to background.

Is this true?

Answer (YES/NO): YES